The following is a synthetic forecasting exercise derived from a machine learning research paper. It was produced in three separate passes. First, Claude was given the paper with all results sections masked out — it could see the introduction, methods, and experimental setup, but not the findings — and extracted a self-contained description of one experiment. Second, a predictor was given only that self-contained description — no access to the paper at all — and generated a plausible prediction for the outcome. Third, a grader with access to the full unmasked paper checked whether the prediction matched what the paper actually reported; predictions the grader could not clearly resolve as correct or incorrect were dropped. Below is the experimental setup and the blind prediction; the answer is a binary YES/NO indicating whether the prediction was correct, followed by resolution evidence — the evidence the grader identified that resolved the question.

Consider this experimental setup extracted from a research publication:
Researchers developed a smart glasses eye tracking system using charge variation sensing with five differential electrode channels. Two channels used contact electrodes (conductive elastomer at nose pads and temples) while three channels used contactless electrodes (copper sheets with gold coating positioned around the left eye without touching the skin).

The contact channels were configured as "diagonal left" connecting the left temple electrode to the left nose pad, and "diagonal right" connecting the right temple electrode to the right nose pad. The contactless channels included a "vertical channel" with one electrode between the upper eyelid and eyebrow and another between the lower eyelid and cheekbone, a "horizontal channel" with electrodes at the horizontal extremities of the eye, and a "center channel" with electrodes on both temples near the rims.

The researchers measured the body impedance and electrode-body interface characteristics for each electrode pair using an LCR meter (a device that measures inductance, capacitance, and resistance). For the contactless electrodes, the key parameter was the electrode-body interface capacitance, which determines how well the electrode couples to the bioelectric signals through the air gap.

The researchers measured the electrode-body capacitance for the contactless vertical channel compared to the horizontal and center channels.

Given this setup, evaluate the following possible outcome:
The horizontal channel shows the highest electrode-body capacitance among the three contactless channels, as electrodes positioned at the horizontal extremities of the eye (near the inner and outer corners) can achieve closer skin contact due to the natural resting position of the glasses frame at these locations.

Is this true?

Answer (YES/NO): NO